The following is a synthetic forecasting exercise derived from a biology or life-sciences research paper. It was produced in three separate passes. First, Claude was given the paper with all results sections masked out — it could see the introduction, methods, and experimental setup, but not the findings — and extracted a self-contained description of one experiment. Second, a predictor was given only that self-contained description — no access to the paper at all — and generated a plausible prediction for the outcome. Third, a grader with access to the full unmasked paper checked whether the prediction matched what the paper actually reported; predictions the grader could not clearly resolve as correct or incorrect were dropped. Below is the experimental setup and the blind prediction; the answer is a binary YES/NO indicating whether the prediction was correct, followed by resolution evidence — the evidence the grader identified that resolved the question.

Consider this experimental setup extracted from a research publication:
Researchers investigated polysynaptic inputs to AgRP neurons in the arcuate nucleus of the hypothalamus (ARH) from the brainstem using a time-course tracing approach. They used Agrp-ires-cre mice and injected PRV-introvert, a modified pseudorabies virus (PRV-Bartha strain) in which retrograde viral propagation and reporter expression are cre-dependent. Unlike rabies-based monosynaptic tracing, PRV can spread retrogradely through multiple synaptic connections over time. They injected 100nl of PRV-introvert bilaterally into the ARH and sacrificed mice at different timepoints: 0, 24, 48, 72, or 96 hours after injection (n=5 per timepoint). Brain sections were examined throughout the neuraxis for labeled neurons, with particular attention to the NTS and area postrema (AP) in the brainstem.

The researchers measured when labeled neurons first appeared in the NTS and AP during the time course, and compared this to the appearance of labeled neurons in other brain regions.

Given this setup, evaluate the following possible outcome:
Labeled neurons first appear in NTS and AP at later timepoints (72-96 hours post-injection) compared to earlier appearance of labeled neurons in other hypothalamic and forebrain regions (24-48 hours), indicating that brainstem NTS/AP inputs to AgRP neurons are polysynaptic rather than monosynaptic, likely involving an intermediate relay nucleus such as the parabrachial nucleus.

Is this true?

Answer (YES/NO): NO